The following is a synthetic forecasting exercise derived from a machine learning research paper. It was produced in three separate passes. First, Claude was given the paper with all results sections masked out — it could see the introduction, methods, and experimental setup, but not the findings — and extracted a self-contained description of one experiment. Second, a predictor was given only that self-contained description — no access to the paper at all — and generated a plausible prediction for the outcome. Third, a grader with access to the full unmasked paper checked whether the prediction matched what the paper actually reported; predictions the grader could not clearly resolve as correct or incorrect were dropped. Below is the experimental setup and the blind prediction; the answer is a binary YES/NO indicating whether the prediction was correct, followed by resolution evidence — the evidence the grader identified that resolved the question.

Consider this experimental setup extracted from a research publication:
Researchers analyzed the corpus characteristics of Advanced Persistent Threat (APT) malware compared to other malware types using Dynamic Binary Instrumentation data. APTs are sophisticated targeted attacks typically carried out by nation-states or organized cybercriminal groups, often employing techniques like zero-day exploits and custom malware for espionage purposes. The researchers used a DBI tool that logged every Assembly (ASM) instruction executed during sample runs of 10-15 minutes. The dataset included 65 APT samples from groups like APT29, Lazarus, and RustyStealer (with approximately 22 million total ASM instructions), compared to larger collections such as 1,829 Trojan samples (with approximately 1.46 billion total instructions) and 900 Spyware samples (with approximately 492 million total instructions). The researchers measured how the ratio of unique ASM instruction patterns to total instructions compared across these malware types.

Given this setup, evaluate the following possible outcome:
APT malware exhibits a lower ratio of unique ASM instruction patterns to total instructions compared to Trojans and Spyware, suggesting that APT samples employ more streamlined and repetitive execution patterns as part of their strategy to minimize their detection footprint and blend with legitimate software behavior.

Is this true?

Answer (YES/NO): NO